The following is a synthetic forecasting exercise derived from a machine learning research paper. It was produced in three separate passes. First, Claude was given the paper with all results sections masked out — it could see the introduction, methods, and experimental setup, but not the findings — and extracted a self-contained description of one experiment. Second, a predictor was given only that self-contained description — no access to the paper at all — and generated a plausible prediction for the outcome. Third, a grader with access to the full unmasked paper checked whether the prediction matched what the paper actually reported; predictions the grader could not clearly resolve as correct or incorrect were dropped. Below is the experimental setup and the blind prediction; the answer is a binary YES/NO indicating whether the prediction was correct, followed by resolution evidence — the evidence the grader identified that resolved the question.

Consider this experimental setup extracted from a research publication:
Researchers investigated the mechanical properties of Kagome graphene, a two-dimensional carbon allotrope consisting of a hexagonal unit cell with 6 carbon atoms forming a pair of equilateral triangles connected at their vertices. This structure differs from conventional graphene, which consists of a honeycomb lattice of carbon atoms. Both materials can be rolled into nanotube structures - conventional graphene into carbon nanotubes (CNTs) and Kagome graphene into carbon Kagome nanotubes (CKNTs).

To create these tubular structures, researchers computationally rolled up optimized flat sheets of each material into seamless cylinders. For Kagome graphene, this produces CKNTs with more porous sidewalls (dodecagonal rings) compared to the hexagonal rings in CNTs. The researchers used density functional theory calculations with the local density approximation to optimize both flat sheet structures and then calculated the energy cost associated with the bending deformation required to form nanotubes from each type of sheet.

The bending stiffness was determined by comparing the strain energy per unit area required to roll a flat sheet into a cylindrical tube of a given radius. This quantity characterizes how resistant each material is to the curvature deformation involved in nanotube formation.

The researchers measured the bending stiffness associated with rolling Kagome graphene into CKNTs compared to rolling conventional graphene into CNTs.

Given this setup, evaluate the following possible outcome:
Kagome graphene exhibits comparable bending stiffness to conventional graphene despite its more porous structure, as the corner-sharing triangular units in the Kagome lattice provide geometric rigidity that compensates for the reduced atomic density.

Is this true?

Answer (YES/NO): NO